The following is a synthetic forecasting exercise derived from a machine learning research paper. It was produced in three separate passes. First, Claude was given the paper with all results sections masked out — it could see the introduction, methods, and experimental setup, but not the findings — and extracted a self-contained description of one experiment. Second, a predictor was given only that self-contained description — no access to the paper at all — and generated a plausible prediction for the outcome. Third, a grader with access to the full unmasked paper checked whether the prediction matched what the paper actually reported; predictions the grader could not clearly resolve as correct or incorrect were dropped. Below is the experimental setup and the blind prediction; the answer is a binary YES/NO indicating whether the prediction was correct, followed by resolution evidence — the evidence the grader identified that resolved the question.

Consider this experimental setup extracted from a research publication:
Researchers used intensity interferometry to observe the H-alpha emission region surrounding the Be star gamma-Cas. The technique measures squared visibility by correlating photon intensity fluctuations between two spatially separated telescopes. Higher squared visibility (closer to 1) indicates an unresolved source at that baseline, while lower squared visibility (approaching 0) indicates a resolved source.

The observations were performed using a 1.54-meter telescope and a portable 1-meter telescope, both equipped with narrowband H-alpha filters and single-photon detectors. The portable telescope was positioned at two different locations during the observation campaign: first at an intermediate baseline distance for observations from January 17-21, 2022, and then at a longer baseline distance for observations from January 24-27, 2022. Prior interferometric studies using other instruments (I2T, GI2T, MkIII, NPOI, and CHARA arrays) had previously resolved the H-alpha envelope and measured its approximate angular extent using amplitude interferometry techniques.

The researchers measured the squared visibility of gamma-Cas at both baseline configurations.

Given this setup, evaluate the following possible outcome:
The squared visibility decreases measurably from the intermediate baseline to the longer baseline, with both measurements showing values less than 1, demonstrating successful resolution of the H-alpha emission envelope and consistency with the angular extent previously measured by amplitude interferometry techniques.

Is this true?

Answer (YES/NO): YES